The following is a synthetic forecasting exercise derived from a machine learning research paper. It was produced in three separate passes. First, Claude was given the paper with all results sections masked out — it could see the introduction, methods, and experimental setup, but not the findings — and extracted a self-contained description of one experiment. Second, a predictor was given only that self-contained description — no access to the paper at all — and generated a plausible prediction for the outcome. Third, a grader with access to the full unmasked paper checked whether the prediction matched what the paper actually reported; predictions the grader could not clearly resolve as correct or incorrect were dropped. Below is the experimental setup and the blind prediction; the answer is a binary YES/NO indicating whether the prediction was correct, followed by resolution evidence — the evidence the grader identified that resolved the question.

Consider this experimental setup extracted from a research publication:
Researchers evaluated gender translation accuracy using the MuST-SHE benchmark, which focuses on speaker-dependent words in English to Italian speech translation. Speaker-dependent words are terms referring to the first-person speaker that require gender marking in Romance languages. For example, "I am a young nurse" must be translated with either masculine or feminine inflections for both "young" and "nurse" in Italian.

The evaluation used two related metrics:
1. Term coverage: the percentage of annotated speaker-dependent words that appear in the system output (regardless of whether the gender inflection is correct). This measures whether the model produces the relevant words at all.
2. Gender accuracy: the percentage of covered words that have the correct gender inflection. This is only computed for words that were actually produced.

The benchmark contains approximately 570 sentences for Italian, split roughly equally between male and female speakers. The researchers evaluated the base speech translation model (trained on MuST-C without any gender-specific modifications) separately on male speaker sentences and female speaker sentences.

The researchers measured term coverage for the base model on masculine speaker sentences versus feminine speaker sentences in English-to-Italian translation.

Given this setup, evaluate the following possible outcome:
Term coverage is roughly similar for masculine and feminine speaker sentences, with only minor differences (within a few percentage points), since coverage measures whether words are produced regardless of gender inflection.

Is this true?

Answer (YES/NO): YES